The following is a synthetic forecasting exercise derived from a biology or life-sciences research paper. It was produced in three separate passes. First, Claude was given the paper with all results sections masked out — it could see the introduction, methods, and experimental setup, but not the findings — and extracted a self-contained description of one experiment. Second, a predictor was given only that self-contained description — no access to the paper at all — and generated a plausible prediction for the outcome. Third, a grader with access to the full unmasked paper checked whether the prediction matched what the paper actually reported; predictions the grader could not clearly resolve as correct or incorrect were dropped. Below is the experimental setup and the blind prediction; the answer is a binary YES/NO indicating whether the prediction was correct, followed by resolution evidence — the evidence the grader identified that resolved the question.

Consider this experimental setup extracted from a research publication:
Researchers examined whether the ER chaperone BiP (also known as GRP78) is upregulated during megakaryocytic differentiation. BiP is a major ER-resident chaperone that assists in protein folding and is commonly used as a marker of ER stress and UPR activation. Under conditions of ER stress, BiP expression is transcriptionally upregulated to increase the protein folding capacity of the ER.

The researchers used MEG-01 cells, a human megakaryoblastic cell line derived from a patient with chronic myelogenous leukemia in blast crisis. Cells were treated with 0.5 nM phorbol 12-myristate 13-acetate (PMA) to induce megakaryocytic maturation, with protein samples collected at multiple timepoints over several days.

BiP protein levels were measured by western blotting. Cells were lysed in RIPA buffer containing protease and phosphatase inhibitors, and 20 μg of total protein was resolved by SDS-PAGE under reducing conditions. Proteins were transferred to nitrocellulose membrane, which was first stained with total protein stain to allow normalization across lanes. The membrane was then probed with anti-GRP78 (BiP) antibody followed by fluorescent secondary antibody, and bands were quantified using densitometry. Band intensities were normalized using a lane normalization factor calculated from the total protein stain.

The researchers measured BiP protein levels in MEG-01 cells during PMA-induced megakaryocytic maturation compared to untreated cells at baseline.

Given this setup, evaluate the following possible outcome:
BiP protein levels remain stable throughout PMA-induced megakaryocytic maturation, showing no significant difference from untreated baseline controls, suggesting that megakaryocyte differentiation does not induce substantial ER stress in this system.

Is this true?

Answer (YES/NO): NO